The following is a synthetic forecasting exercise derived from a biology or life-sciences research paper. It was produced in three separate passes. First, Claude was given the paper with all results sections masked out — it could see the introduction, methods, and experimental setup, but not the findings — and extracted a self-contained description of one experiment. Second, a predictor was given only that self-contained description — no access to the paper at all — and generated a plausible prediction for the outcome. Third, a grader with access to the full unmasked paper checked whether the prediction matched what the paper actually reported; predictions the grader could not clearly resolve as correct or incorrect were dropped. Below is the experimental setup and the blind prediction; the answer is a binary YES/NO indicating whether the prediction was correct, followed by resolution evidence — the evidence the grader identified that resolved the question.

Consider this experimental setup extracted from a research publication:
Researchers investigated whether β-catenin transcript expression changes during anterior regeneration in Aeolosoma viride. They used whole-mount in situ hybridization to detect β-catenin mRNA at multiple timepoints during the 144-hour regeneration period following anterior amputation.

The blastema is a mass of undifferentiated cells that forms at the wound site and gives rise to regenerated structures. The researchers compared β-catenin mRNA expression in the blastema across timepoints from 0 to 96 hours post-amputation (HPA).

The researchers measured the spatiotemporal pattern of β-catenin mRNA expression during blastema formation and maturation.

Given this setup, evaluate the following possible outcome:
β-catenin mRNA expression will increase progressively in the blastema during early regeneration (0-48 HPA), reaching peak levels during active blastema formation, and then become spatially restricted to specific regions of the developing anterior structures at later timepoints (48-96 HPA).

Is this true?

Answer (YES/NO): NO